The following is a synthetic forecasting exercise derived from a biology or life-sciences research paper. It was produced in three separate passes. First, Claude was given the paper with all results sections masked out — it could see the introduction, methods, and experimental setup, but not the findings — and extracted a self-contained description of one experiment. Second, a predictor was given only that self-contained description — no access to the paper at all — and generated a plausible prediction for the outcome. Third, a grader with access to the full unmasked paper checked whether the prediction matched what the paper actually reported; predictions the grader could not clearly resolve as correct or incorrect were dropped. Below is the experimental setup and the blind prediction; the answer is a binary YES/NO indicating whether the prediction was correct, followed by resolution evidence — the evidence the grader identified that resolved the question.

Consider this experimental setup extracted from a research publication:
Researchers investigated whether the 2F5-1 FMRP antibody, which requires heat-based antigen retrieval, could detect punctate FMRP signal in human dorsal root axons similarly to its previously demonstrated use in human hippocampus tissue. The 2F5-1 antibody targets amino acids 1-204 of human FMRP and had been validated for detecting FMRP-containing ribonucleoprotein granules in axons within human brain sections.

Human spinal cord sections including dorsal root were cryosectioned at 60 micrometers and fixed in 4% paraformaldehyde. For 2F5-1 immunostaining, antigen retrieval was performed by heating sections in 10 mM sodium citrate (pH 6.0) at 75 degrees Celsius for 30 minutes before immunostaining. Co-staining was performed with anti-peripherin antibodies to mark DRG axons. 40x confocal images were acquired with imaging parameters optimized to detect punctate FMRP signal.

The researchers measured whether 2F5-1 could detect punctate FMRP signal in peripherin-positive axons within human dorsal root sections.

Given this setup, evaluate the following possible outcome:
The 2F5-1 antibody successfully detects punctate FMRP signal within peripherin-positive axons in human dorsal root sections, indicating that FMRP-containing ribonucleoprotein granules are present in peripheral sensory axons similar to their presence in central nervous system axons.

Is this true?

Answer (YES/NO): YES